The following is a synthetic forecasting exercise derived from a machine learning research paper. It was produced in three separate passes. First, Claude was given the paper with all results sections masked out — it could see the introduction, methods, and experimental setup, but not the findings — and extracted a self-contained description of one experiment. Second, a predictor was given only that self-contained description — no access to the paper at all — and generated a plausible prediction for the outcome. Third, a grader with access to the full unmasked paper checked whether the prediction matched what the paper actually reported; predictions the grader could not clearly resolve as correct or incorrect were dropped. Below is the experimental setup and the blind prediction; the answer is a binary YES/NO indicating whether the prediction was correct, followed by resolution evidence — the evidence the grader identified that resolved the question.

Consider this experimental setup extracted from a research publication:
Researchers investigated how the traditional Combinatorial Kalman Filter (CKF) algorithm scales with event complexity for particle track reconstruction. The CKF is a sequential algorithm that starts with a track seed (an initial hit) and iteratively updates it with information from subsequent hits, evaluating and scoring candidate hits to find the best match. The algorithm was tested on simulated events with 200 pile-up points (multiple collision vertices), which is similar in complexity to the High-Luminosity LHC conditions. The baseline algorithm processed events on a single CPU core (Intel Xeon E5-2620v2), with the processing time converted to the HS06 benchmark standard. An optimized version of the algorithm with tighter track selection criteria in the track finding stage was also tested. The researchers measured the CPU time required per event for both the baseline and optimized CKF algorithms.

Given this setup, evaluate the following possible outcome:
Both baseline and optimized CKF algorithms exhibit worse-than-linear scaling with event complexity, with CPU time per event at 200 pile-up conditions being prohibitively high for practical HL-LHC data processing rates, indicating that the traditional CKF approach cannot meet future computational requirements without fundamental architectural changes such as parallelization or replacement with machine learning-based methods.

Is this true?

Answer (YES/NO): YES